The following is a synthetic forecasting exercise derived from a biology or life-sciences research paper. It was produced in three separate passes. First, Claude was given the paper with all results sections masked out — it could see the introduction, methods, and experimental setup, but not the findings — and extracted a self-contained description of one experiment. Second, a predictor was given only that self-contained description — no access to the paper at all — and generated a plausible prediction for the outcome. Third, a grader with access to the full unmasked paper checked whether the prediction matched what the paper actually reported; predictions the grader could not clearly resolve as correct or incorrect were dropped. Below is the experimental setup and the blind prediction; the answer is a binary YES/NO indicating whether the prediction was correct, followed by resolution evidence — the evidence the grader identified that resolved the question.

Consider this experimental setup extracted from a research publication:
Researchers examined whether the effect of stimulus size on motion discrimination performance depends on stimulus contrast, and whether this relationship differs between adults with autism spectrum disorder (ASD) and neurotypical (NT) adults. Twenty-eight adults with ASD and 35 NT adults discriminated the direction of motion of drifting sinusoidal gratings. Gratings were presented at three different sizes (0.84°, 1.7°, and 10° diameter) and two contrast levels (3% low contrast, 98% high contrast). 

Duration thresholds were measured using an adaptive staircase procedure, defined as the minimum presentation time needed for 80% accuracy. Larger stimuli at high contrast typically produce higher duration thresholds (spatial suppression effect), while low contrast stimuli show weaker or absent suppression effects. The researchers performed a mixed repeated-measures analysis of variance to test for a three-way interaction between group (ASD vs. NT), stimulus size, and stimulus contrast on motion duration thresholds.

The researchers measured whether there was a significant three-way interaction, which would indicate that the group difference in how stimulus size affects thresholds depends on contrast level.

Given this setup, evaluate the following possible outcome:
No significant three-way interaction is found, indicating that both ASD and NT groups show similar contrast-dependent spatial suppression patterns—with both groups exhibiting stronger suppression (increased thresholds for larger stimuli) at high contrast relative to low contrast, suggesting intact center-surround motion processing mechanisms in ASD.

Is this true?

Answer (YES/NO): NO